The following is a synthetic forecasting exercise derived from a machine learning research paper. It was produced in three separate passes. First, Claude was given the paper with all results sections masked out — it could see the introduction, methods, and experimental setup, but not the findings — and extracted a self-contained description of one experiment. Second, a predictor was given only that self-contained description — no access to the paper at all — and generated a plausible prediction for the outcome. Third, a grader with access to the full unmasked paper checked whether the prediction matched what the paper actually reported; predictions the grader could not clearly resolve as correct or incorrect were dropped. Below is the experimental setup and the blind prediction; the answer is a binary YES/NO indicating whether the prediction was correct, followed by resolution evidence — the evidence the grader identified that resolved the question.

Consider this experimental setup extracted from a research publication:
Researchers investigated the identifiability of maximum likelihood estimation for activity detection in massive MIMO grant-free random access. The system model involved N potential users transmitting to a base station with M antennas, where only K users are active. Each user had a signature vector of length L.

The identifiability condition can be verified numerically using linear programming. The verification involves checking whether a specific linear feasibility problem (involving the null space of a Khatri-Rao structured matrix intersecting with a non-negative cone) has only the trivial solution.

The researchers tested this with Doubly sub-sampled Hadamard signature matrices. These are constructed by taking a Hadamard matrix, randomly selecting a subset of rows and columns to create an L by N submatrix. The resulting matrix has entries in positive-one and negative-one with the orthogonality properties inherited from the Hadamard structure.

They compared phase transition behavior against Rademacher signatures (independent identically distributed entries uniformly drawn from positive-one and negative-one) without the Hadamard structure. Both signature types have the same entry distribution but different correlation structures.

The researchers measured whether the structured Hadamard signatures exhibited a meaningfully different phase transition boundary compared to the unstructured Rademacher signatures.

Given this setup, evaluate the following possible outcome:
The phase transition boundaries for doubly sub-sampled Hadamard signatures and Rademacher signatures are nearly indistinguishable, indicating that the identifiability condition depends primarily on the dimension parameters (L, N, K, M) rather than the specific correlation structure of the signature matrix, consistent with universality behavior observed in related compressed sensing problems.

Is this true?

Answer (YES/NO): NO